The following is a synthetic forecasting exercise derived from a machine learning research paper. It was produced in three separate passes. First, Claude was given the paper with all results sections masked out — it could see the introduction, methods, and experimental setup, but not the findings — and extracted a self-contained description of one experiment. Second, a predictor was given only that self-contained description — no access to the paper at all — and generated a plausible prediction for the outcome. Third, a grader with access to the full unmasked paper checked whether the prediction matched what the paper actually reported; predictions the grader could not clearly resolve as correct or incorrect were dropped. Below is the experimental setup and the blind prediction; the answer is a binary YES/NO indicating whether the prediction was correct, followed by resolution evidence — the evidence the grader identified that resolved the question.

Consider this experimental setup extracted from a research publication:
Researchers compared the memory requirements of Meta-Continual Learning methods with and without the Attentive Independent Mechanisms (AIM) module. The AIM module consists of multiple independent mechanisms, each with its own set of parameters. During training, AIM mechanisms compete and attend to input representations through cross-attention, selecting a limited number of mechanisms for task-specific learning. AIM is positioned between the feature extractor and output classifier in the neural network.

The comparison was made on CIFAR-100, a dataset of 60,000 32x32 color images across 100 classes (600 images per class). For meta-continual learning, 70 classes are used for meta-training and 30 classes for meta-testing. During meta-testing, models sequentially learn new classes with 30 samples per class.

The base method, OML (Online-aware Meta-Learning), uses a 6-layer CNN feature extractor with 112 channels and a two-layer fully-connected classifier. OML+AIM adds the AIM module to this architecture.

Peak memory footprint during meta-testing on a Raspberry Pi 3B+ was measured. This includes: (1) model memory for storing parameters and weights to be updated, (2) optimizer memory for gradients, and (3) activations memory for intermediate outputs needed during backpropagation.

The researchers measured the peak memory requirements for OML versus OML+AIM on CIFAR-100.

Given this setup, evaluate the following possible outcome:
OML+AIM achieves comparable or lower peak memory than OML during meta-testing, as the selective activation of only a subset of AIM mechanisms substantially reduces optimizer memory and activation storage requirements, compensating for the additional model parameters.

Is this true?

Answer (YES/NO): NO